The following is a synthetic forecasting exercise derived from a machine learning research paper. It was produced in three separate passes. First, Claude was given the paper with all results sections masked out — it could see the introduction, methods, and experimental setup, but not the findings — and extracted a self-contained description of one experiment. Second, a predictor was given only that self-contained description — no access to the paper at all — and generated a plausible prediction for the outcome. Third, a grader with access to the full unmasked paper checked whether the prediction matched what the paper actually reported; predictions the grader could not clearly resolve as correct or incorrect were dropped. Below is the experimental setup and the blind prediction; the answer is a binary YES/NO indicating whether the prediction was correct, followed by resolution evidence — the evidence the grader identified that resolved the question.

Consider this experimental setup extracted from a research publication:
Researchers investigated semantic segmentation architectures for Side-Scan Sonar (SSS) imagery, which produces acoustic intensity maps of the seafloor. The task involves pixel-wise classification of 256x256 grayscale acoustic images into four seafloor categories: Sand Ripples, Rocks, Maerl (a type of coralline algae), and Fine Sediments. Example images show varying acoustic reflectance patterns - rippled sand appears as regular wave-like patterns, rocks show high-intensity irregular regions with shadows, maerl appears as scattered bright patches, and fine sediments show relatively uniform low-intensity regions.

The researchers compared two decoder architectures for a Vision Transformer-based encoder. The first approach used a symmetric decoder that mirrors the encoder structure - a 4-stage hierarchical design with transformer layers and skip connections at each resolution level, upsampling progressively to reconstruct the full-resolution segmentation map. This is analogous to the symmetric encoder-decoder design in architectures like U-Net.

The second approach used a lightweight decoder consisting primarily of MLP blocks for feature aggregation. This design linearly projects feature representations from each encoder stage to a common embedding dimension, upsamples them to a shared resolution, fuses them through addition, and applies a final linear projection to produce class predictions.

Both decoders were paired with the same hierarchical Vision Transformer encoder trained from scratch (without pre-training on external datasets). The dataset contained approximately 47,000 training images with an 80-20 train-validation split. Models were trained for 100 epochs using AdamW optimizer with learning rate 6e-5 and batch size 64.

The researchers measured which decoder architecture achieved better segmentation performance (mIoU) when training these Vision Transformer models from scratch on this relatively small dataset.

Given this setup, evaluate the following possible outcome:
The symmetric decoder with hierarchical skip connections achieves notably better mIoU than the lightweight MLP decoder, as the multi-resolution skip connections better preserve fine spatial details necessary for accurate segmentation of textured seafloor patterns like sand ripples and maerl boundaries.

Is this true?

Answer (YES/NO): NO